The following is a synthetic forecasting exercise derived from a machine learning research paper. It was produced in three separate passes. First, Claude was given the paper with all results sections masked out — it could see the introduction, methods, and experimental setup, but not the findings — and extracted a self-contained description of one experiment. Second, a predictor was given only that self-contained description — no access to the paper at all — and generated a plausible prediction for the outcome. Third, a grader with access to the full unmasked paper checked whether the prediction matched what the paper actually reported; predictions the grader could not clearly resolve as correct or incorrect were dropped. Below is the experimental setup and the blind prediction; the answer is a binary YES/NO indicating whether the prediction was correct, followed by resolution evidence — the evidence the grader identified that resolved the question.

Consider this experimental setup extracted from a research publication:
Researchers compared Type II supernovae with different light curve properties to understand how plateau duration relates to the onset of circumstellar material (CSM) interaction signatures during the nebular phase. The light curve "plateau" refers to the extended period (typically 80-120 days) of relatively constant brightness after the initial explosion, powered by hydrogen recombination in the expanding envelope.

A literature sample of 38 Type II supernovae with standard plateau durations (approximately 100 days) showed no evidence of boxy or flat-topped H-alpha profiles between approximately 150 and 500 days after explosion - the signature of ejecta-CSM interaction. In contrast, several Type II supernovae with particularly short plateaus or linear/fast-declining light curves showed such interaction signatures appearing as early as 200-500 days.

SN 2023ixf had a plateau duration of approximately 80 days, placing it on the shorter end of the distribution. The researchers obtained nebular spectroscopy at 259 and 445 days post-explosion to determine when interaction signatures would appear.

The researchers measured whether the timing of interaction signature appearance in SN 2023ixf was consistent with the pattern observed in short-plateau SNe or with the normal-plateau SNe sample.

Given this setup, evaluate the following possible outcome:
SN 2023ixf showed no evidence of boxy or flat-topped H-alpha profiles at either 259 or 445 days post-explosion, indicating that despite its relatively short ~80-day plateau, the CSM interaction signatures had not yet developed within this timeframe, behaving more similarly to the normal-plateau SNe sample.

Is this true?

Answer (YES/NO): NO